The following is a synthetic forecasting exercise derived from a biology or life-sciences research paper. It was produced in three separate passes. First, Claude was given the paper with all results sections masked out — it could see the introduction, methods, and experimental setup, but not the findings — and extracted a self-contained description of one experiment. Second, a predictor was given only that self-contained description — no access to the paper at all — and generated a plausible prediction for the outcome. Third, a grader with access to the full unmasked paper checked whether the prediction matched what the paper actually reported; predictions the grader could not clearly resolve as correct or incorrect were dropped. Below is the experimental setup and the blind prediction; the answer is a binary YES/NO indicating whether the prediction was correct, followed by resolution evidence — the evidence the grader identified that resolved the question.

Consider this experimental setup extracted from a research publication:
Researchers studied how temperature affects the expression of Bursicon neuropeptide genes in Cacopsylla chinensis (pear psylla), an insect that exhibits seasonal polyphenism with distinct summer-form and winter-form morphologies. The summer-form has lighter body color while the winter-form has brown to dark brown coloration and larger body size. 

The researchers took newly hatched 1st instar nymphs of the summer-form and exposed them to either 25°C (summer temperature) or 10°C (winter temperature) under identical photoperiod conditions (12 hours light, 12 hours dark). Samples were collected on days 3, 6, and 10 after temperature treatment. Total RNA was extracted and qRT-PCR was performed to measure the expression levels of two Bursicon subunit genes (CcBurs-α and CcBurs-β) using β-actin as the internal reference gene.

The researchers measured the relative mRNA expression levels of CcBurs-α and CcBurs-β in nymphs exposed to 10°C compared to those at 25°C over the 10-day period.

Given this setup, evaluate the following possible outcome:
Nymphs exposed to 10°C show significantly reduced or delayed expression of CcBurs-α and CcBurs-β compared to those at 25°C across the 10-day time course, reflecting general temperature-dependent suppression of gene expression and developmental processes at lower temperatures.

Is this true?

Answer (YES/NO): NO